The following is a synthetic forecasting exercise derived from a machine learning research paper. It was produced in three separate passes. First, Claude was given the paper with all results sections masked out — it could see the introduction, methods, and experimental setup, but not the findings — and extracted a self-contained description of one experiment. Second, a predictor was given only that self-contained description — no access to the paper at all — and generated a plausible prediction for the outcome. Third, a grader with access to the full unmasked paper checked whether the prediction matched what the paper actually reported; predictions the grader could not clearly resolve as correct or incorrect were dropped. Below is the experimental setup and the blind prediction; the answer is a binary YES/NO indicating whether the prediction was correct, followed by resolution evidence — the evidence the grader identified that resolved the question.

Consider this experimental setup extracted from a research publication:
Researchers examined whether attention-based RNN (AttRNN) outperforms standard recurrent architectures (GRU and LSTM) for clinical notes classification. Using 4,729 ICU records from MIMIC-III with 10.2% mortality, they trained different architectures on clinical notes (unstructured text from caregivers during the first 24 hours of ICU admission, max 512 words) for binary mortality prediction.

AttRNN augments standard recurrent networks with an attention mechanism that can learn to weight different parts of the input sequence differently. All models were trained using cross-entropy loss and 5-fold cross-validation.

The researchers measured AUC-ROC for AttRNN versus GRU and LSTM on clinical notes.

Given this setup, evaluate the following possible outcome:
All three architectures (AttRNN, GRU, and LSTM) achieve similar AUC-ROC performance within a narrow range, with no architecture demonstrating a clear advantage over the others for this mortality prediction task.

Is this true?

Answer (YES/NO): NO